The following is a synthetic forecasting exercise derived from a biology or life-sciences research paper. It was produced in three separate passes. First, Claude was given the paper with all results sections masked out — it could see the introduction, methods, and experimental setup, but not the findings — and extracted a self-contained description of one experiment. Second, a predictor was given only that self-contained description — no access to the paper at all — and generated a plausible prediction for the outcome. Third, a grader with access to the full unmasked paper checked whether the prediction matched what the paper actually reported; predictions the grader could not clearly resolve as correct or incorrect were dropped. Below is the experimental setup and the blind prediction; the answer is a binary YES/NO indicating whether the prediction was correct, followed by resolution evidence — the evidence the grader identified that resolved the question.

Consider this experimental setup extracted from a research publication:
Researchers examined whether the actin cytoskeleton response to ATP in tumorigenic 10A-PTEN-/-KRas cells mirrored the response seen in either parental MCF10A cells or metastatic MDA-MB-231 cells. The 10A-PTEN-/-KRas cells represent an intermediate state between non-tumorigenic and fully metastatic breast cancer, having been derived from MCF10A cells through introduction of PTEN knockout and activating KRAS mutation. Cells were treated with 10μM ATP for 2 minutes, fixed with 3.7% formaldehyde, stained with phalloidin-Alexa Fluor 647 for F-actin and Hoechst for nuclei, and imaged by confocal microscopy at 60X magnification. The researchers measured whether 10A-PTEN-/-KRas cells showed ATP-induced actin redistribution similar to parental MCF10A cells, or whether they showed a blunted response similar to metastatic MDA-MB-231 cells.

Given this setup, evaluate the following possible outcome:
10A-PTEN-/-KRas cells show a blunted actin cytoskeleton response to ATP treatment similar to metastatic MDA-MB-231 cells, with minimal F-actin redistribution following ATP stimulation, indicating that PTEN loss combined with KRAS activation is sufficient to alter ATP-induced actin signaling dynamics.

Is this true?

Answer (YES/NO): YES